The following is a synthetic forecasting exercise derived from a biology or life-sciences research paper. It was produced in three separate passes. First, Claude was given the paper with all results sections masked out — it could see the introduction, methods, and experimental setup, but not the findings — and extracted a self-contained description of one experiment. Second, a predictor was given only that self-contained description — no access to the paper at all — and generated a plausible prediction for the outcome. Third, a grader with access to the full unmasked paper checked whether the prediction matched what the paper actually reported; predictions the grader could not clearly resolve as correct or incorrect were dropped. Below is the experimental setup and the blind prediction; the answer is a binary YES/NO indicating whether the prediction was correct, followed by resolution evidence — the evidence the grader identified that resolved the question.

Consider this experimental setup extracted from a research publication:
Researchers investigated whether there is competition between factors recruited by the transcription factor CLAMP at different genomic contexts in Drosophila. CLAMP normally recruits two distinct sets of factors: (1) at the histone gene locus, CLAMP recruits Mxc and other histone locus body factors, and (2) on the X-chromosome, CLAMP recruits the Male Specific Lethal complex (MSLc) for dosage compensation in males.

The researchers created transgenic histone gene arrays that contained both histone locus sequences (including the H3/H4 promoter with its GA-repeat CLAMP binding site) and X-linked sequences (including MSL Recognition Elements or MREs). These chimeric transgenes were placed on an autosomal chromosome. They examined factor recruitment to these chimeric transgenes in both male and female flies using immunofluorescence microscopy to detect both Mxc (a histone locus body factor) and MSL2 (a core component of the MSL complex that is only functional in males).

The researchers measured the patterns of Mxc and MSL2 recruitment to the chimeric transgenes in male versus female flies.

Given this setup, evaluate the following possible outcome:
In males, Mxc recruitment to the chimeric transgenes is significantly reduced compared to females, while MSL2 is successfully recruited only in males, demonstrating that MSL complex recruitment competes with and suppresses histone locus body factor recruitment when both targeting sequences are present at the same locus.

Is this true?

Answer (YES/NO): YES